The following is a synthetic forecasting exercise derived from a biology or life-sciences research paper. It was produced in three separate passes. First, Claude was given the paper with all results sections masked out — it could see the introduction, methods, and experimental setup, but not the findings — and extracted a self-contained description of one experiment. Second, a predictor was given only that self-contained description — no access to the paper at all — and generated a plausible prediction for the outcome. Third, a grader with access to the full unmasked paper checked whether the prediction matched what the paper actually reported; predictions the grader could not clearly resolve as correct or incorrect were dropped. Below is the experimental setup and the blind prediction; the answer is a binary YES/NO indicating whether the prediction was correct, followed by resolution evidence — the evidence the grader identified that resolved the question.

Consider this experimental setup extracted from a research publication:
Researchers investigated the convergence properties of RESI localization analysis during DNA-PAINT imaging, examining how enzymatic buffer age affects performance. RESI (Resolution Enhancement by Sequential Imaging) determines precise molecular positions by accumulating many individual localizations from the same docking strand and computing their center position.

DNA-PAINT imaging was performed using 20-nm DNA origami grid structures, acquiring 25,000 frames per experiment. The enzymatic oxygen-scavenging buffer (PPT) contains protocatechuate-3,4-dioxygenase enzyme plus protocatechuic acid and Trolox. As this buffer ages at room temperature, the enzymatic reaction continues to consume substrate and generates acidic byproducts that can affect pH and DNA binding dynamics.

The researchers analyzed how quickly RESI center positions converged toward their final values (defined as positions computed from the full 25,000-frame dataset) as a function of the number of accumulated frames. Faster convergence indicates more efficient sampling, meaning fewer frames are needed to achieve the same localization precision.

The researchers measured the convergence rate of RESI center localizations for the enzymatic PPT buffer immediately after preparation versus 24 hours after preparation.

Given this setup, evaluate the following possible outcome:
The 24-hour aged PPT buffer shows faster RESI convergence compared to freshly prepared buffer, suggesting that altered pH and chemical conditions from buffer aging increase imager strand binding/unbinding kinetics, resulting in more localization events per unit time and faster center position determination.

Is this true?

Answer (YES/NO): NO